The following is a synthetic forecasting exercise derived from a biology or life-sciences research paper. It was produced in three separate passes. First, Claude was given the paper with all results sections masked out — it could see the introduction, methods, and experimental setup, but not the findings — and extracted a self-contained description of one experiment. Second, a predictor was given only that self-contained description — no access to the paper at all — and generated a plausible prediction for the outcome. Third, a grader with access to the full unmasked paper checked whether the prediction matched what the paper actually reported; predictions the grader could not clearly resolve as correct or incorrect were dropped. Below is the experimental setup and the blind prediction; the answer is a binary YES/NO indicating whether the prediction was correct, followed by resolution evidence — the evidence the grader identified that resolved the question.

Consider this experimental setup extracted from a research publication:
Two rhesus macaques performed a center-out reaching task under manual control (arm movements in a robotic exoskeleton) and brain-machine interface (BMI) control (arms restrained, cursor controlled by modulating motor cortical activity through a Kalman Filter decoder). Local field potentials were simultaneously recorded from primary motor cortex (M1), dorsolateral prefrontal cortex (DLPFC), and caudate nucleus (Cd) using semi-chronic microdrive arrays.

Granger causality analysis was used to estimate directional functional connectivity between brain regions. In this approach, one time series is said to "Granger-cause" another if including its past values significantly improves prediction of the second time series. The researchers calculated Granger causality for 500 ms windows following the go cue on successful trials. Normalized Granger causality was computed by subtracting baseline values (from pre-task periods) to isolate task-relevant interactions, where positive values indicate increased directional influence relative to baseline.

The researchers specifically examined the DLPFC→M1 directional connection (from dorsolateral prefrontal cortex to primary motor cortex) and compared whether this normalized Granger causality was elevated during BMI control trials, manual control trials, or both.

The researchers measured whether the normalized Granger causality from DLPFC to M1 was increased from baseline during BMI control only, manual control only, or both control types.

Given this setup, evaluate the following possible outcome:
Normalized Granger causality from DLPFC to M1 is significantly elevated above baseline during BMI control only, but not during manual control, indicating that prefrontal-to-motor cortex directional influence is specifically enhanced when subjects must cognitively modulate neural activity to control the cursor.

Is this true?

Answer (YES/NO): NO